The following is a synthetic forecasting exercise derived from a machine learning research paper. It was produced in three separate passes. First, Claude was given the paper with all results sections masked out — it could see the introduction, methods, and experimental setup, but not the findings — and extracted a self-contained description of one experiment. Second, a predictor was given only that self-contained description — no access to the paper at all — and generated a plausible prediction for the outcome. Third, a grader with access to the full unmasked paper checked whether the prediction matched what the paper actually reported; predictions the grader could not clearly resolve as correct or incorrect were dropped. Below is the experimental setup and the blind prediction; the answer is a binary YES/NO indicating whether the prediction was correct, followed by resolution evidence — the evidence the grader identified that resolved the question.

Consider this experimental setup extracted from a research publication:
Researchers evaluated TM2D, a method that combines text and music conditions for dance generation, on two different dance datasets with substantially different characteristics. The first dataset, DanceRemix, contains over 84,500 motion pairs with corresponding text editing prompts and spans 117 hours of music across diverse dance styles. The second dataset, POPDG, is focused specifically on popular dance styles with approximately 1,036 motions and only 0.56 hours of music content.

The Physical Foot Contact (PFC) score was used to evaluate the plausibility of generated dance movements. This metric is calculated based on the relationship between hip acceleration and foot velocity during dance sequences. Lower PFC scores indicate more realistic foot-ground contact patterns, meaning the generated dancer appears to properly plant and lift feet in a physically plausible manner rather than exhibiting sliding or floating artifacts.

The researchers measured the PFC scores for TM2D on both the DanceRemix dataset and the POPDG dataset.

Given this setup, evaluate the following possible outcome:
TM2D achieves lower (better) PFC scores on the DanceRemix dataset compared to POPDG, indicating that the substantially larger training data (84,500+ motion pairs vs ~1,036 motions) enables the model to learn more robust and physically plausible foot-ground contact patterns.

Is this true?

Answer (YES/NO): YES